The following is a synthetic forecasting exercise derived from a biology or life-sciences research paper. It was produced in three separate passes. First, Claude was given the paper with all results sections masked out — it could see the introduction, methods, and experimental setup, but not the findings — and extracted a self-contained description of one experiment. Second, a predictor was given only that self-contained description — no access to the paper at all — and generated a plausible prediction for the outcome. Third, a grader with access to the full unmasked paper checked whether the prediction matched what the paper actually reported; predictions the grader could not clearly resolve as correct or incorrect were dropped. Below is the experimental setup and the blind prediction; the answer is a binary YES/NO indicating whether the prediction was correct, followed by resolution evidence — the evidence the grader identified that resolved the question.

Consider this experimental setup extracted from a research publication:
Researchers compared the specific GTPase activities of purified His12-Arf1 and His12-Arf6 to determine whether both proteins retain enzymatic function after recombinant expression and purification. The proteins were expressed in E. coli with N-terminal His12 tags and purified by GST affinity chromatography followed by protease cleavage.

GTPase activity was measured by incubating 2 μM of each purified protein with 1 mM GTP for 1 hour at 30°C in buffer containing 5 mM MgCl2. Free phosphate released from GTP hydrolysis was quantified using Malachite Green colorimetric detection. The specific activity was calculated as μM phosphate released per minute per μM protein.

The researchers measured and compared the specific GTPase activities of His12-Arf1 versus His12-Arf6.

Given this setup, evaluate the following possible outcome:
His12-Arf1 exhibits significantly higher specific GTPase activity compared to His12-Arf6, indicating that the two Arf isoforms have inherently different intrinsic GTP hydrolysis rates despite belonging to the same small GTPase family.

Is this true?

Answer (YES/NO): NO